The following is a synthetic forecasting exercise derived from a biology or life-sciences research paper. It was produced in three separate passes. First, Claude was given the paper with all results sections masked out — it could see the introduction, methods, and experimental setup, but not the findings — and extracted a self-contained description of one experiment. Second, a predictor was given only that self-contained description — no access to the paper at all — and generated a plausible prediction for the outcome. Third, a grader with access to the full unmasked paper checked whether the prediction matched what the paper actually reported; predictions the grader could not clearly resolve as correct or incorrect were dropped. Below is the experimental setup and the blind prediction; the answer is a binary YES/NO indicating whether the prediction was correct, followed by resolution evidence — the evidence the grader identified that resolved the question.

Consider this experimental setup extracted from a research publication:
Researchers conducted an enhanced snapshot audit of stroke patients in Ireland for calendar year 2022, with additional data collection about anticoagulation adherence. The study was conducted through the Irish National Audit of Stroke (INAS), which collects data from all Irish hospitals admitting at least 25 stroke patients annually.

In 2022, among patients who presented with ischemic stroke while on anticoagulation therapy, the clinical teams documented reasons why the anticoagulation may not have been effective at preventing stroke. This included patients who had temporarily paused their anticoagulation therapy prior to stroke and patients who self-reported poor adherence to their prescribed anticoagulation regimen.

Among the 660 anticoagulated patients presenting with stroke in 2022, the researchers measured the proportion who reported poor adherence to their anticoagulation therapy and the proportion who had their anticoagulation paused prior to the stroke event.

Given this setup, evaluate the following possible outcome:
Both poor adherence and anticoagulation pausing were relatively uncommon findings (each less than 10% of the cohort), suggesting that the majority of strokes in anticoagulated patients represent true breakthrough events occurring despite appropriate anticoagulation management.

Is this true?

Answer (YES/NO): YES